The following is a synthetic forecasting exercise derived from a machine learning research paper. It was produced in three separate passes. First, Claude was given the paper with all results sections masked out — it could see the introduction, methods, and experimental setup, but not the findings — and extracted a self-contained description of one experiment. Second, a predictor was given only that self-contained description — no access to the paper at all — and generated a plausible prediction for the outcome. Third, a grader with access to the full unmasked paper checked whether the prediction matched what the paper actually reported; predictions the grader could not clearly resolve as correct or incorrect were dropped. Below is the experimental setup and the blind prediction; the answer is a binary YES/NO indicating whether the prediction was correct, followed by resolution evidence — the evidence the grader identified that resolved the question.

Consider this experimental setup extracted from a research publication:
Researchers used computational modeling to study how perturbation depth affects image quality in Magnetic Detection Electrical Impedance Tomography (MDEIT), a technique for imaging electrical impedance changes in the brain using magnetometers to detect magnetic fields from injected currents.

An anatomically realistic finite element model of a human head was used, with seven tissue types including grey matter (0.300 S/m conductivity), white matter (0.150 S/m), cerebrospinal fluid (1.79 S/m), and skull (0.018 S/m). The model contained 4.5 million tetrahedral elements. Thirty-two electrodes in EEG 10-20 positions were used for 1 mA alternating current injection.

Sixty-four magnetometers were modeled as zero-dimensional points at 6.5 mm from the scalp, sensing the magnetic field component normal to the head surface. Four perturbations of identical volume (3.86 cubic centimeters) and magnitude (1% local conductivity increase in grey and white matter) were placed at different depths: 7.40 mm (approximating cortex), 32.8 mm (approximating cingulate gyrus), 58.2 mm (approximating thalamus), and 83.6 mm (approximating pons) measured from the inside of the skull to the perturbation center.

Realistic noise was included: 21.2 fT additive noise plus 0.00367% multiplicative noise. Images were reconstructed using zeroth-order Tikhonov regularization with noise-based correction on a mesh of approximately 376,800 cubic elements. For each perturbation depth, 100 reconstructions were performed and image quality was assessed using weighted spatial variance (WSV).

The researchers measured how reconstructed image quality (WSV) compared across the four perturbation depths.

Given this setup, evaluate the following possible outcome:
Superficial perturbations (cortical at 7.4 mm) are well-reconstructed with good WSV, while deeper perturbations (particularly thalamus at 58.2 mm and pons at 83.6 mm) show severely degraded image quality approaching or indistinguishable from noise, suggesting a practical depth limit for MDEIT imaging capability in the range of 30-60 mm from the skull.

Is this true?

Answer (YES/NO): YES